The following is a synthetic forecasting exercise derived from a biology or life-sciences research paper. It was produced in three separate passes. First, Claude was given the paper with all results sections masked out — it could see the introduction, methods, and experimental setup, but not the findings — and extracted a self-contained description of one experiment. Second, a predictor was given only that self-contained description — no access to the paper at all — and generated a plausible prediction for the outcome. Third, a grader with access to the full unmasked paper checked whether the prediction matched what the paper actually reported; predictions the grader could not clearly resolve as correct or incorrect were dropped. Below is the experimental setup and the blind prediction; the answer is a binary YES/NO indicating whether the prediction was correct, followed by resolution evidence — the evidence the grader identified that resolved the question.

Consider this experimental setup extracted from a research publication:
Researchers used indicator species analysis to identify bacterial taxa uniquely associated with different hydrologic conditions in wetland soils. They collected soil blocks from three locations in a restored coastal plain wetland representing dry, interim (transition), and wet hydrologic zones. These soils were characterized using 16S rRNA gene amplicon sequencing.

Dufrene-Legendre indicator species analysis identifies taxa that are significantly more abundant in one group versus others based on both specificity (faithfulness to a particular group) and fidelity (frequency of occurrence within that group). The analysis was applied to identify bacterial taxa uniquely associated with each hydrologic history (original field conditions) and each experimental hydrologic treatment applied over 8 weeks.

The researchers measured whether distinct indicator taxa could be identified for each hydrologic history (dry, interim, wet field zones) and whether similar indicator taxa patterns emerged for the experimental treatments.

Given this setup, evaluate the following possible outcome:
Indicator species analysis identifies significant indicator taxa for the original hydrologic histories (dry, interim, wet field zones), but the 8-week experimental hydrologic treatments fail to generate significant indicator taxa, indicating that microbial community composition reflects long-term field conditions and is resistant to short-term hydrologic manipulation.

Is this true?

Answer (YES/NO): NO